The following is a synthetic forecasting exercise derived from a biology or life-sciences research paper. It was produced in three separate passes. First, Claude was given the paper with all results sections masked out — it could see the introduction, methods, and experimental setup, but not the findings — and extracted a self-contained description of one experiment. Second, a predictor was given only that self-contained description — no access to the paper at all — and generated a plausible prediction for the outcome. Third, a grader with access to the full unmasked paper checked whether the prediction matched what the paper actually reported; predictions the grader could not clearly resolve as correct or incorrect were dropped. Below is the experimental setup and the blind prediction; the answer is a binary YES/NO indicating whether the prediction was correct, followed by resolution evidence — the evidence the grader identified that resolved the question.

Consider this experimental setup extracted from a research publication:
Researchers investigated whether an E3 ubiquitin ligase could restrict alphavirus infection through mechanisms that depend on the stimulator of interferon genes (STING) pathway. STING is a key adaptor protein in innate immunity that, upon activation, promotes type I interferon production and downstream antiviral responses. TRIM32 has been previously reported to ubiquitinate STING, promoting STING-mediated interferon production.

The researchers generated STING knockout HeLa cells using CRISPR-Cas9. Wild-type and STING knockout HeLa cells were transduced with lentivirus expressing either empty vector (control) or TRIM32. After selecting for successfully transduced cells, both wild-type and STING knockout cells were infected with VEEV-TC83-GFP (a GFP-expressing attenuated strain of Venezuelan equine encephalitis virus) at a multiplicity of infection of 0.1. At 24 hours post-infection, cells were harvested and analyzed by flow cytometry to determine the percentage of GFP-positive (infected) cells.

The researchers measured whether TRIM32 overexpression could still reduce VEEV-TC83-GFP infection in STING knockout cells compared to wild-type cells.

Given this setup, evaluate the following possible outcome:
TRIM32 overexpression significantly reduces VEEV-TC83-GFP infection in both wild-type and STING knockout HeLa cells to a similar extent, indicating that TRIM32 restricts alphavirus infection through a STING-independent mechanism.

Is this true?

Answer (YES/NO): YES